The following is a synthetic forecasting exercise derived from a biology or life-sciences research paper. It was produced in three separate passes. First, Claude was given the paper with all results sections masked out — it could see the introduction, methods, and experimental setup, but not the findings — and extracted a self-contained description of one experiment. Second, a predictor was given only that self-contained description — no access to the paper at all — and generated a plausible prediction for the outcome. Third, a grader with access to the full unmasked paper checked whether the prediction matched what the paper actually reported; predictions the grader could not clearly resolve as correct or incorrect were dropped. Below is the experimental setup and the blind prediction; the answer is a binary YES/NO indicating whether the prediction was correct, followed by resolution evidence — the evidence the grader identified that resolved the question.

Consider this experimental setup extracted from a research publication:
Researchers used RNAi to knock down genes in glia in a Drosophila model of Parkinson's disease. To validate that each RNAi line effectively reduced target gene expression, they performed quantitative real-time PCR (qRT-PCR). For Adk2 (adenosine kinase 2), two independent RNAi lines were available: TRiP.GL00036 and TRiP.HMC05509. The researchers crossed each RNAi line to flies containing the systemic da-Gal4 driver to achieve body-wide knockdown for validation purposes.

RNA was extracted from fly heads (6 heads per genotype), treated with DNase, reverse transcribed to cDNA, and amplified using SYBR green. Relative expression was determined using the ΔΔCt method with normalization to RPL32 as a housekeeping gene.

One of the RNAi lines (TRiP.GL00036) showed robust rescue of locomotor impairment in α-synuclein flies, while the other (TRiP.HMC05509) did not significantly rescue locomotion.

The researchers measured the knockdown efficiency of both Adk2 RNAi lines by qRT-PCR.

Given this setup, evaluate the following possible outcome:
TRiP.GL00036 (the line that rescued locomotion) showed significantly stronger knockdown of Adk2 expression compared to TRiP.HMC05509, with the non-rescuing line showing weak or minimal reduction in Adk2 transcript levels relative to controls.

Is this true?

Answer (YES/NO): YES